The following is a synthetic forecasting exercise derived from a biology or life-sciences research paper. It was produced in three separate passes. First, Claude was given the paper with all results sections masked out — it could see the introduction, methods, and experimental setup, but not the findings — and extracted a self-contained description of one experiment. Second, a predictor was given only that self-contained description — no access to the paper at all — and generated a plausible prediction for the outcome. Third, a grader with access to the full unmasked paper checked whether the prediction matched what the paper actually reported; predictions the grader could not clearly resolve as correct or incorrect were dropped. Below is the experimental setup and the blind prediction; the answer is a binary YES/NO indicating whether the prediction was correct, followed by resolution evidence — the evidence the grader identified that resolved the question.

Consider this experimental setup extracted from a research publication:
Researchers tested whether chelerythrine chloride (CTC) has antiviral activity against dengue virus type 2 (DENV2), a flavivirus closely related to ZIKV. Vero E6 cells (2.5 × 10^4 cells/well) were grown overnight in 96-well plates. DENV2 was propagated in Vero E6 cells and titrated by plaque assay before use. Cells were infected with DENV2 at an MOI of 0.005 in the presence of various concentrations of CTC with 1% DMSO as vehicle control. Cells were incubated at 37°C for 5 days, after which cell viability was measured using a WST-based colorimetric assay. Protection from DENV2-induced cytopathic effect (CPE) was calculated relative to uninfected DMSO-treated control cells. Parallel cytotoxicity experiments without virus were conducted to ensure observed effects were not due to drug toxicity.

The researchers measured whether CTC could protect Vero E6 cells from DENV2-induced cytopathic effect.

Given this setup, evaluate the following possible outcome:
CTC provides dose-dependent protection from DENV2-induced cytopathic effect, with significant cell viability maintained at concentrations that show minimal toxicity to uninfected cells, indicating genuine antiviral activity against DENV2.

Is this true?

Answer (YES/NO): NO